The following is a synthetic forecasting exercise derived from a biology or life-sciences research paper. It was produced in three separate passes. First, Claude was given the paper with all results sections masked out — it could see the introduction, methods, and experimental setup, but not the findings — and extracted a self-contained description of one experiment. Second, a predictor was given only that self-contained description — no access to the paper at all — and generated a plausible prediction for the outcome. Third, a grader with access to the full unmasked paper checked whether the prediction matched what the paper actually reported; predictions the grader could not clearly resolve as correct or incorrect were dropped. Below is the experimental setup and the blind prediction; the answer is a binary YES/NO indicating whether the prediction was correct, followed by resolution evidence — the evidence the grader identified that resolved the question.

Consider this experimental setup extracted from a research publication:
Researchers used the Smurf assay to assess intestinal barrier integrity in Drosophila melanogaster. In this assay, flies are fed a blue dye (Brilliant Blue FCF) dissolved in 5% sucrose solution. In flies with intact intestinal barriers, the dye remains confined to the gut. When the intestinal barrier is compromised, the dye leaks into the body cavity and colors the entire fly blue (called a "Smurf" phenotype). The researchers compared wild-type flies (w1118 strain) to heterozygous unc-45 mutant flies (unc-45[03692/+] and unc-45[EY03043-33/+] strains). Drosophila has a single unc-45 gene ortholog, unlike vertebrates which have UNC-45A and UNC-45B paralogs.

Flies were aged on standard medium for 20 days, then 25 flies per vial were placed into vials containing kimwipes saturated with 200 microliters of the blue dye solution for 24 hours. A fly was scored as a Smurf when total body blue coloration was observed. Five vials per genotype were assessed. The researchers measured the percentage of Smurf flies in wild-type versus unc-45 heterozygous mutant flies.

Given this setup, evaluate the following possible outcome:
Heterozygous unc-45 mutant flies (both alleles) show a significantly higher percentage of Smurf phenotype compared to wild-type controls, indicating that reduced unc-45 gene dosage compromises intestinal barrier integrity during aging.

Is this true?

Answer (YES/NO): NO